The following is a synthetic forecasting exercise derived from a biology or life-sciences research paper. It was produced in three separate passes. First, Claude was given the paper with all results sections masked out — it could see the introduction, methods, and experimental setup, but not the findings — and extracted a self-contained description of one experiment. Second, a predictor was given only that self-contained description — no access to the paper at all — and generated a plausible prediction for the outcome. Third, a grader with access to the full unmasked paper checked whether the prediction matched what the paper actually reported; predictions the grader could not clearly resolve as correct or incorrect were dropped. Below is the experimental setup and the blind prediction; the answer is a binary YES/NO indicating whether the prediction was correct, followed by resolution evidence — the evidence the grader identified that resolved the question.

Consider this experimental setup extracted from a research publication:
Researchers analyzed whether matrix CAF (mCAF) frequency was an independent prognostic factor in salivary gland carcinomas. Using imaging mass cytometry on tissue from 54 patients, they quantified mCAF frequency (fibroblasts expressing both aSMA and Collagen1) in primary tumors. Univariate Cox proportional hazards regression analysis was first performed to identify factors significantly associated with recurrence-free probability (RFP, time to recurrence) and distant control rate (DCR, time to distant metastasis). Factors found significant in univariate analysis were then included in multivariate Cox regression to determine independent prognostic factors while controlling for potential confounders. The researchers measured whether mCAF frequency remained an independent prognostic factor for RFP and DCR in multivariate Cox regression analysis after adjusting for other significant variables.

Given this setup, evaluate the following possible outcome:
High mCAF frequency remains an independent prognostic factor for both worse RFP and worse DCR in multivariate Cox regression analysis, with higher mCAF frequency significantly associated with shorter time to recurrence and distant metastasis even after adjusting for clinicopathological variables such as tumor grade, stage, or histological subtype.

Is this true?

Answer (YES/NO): NO